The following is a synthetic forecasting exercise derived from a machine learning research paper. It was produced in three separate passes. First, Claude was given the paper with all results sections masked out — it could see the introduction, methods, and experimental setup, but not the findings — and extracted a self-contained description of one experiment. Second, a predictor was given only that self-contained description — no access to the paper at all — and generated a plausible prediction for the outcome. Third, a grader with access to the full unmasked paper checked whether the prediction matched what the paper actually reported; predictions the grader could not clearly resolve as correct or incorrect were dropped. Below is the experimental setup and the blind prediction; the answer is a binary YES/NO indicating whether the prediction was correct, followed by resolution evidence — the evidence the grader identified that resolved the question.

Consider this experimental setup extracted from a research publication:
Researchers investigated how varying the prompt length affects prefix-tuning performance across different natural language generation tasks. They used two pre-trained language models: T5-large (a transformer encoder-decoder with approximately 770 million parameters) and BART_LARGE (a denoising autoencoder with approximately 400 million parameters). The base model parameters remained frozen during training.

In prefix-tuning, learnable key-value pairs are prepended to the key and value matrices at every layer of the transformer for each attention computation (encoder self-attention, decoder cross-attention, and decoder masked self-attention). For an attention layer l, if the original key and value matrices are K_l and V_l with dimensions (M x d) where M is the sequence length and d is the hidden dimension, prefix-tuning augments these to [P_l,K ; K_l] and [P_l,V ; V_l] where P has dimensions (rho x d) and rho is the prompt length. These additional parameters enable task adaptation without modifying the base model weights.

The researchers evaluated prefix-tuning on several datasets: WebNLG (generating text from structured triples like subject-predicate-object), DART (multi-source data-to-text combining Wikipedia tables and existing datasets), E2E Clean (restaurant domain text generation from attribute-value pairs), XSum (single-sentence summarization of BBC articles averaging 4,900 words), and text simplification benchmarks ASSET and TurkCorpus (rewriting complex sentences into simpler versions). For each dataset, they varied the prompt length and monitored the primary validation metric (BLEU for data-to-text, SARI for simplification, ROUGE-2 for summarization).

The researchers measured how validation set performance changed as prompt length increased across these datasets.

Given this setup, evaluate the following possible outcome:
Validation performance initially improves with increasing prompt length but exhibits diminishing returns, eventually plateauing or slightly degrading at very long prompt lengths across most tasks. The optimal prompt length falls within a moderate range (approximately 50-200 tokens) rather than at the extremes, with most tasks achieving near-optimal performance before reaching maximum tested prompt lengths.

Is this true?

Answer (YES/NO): NO